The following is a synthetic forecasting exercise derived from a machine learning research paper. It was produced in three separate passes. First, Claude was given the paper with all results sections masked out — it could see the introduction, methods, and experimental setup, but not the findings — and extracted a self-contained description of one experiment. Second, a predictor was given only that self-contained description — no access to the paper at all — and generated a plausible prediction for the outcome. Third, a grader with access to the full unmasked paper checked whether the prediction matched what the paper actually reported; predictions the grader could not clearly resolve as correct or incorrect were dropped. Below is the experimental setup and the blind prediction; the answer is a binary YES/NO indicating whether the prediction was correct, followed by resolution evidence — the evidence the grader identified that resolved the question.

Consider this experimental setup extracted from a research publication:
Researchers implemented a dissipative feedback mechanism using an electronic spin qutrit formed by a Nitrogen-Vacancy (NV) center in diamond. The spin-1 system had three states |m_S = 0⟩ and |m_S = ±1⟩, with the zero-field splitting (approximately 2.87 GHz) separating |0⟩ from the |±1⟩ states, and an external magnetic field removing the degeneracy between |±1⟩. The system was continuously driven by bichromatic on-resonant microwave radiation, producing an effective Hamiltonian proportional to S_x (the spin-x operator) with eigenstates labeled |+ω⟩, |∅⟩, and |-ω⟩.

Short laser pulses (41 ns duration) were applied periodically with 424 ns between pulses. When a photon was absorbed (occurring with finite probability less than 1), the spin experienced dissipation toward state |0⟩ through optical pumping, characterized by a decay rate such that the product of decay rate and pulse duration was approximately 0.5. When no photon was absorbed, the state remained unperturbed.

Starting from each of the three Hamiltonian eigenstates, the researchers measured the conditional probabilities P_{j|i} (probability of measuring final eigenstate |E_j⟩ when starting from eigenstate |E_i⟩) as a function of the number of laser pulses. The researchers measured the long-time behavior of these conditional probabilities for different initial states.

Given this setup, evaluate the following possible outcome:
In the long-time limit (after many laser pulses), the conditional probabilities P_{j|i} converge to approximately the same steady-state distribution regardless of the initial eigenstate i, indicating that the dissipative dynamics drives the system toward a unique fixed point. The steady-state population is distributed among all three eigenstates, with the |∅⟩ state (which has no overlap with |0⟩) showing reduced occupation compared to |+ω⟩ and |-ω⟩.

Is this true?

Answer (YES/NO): YES